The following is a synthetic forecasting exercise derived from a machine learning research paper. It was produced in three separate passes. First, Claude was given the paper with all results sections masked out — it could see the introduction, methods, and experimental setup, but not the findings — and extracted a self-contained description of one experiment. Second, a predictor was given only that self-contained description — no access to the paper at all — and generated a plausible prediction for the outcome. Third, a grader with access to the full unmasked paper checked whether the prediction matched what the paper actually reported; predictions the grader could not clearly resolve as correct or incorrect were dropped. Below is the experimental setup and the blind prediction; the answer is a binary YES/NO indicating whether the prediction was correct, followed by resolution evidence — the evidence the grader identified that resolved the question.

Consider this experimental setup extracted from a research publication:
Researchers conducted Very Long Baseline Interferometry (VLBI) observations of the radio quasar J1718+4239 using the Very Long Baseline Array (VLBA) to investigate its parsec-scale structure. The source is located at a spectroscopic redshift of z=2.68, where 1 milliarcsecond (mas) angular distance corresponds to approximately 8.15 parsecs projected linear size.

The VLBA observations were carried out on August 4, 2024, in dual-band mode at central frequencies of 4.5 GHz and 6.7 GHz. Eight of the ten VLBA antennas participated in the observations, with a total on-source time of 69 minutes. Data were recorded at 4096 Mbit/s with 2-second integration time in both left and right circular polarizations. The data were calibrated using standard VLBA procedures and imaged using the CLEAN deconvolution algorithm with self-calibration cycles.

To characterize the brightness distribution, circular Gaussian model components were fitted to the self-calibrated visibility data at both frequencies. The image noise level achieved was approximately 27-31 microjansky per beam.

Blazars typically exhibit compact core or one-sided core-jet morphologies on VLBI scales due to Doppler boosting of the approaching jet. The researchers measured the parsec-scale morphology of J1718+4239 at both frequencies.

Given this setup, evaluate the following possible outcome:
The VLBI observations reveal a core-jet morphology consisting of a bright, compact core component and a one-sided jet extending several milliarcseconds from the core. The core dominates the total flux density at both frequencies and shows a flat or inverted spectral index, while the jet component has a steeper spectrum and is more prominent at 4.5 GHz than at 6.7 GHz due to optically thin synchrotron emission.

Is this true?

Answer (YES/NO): NO